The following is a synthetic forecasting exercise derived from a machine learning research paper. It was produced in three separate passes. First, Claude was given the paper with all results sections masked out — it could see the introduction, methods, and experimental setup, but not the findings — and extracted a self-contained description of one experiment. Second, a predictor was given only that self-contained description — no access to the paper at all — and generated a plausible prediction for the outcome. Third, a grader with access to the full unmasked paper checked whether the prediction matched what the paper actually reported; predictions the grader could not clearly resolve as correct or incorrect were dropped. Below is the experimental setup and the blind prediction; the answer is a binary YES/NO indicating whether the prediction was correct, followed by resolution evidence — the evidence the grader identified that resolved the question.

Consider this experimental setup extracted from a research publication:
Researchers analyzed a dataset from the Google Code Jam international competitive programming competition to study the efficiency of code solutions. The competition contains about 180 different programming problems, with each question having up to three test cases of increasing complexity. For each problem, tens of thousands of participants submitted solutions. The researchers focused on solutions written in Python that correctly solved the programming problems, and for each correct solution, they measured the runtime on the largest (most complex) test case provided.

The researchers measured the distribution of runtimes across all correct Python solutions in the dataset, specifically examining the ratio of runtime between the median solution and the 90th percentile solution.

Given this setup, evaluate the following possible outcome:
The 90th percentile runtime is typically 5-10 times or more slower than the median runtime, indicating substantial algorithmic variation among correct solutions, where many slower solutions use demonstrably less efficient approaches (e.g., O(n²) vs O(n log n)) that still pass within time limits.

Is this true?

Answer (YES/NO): NO